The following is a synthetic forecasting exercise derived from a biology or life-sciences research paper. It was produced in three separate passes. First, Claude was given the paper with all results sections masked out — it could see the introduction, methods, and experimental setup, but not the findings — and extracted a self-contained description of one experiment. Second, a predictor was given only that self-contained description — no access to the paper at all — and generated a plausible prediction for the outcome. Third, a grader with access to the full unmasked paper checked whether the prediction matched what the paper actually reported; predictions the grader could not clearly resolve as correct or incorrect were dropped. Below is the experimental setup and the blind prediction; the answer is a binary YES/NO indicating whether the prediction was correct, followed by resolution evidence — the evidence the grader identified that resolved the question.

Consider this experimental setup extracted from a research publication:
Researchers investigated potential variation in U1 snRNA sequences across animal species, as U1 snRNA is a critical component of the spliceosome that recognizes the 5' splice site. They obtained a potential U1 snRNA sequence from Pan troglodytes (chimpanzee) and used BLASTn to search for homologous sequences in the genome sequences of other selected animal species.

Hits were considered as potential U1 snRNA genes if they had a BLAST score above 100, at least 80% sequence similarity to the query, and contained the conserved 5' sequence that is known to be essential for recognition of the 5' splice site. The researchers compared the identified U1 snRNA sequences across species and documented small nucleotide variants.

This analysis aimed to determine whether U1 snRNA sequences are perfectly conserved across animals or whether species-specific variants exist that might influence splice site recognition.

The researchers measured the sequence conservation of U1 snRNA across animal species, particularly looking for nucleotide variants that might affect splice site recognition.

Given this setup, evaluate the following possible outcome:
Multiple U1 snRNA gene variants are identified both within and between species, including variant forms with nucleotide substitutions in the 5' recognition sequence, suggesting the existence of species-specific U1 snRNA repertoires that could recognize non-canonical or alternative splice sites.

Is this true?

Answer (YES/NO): NO